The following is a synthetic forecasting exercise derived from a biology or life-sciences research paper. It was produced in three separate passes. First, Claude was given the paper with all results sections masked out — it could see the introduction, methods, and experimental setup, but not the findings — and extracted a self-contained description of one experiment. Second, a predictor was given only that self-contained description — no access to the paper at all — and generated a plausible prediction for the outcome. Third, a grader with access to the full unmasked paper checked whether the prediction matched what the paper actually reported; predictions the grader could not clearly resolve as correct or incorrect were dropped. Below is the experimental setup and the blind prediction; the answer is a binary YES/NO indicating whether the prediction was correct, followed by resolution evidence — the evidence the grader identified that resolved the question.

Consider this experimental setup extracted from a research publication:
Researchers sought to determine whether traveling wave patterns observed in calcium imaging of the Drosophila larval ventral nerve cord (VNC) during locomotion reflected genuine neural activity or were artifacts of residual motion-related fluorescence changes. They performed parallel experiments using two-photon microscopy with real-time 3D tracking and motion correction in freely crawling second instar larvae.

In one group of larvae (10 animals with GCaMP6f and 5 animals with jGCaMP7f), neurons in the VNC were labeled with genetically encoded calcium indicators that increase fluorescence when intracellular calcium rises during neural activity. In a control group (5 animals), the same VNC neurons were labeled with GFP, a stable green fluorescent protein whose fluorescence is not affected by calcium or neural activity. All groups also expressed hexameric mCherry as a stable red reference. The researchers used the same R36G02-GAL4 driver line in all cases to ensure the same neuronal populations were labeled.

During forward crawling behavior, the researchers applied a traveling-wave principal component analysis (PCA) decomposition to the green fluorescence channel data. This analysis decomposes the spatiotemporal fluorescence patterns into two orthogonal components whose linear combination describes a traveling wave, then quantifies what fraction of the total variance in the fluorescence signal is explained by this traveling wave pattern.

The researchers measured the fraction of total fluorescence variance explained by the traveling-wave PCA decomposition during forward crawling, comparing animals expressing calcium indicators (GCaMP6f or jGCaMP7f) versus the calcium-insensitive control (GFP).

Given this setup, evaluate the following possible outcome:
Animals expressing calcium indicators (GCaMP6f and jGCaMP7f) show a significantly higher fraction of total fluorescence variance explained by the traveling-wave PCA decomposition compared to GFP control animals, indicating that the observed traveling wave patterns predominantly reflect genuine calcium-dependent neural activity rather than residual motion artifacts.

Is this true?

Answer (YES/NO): YES